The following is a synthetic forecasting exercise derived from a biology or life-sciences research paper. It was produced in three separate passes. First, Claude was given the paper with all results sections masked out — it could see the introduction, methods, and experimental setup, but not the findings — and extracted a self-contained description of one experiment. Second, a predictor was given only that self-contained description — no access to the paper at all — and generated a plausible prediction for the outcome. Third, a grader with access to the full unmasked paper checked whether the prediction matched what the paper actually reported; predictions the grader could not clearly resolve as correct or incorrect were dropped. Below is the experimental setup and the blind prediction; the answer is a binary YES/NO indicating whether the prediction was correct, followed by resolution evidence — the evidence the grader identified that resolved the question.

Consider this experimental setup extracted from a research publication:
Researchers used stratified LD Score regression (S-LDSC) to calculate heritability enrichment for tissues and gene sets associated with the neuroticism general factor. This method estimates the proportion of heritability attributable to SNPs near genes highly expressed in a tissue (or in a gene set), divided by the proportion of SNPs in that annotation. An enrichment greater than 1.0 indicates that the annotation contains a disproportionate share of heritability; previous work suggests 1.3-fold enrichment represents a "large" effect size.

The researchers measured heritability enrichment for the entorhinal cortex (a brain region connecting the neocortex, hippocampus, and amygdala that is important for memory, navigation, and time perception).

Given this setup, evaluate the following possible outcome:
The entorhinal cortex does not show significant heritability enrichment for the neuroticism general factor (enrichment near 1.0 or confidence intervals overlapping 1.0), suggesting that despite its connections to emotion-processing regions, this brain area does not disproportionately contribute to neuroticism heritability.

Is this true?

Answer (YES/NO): NO